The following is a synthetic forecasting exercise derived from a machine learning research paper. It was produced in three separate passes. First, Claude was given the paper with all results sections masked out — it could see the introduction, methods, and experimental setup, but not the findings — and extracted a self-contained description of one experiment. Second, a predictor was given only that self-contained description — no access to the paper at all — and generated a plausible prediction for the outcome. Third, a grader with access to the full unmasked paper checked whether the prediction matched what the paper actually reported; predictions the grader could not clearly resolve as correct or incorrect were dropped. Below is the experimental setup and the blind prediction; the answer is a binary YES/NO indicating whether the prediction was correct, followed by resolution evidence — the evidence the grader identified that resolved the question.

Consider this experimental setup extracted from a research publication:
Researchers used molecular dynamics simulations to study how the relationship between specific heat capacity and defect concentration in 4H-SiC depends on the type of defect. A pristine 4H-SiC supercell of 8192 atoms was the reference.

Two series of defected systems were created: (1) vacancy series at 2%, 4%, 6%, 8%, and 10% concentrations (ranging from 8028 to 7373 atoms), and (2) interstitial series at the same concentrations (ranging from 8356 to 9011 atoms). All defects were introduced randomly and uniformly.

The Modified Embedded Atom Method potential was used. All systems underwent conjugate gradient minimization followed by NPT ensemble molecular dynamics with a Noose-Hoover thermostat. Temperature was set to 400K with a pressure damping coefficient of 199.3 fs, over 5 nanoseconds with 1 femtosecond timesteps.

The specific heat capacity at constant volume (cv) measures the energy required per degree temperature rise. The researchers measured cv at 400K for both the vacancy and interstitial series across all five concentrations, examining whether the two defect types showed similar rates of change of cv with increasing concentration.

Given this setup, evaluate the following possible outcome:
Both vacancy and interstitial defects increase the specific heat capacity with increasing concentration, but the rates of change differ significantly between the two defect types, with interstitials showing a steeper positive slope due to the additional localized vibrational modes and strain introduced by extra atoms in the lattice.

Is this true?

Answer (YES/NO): NO